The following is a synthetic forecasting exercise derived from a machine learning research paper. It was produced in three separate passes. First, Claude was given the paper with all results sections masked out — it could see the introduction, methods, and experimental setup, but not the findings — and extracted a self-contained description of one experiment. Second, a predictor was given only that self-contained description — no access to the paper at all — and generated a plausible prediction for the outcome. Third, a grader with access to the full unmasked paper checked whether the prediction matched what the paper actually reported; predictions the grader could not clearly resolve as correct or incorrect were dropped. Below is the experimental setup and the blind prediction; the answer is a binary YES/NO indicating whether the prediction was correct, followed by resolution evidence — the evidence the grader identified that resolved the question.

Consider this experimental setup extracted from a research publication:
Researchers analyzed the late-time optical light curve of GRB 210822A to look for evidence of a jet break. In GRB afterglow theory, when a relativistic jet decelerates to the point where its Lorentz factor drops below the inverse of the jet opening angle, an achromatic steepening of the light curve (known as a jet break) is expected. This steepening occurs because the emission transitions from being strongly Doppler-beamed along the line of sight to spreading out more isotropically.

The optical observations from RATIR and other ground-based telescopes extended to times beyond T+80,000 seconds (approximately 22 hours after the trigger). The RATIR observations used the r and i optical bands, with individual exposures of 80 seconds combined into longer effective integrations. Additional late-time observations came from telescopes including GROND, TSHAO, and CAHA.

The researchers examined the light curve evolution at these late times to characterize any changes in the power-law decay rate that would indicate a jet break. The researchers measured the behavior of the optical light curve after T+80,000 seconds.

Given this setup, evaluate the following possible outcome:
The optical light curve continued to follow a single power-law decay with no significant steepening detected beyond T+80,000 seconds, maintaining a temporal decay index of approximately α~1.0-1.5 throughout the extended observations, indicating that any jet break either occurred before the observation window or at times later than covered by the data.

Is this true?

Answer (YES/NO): NO